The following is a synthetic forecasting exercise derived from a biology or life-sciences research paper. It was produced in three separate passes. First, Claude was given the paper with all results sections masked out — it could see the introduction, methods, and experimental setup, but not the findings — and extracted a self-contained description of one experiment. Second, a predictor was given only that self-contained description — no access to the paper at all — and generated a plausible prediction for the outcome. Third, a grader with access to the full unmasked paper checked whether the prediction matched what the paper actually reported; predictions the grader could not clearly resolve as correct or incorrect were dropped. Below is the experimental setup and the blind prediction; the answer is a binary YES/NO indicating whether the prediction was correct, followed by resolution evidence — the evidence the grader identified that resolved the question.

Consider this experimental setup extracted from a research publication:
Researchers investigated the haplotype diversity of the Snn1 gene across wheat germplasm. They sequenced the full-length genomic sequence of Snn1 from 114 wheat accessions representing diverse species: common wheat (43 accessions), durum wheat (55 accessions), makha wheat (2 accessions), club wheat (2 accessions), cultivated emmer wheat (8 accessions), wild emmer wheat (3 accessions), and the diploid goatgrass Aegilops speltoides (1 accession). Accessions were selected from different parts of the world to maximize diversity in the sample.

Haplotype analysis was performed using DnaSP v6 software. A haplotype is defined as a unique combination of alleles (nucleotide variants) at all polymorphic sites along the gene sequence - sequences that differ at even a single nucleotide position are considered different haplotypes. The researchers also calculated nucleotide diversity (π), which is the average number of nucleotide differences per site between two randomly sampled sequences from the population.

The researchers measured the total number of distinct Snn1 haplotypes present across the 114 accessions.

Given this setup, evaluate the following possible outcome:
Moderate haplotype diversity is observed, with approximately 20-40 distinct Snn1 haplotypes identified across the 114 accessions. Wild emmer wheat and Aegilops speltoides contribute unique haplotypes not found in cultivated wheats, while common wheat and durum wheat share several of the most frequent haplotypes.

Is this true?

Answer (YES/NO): NO